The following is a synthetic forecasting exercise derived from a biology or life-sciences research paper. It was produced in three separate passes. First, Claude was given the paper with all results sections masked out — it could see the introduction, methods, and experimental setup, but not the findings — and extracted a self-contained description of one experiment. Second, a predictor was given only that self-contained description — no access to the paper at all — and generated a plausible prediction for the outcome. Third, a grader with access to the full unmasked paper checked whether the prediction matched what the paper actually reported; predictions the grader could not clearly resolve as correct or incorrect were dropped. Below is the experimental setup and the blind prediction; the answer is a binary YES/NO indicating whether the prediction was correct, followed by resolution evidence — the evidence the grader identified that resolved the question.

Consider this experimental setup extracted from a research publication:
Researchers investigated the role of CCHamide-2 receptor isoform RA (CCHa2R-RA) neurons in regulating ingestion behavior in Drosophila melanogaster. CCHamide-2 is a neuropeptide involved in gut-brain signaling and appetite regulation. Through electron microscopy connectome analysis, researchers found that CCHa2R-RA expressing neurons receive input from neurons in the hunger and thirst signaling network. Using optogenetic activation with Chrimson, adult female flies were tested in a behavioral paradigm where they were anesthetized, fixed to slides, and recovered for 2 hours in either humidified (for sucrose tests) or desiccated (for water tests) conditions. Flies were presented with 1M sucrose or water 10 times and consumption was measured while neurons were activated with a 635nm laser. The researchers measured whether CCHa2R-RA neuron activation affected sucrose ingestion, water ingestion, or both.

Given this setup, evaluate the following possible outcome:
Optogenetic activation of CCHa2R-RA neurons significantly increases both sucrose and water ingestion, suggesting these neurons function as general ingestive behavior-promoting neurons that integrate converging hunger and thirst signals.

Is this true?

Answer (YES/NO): NO